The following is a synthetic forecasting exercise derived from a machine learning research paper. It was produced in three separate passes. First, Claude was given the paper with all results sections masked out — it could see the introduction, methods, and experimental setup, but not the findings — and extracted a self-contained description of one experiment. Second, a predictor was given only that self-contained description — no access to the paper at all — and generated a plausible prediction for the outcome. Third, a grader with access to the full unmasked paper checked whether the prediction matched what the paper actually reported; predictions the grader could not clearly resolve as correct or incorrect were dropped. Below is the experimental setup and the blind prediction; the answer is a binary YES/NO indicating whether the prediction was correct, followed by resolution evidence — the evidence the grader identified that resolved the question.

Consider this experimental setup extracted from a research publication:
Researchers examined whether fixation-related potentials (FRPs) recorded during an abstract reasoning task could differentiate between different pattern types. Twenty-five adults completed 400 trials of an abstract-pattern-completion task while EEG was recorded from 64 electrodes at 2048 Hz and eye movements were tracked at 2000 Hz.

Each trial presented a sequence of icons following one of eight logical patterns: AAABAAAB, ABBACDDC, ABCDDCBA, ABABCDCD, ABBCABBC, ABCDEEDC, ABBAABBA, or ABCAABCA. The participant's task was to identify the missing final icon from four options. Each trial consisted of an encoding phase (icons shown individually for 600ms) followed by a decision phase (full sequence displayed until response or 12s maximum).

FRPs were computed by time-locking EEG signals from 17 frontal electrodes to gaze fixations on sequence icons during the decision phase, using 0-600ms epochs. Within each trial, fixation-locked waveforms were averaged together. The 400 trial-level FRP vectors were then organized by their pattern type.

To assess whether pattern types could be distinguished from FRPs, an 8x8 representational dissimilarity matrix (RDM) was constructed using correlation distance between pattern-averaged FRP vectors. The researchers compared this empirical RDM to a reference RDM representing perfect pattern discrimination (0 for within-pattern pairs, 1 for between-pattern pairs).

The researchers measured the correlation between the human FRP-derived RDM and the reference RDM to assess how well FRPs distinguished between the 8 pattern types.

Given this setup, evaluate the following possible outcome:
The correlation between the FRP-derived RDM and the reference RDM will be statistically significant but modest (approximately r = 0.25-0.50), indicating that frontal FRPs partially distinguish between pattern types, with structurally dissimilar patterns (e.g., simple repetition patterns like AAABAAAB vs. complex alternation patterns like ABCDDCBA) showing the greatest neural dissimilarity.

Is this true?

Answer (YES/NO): NO